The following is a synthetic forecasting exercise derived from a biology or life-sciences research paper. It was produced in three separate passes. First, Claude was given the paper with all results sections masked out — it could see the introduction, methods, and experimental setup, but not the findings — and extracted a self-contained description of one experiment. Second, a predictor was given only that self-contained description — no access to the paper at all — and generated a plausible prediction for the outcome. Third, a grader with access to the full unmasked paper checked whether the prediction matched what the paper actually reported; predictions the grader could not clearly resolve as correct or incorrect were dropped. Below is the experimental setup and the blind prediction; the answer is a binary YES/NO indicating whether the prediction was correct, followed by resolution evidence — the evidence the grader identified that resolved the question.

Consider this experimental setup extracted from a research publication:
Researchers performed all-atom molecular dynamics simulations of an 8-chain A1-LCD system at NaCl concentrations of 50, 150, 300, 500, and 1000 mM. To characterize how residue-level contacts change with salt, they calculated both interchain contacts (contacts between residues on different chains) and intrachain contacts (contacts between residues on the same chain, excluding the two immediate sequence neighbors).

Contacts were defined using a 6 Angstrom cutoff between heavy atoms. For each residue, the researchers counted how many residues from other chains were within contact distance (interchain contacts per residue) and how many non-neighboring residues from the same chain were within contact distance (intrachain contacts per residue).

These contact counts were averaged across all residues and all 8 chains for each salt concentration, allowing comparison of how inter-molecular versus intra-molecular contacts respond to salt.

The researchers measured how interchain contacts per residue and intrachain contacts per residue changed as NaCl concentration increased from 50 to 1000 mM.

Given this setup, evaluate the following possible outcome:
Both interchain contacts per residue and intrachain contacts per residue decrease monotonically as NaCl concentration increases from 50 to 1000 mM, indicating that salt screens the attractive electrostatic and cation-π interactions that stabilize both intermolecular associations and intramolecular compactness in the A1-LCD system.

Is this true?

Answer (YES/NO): NO